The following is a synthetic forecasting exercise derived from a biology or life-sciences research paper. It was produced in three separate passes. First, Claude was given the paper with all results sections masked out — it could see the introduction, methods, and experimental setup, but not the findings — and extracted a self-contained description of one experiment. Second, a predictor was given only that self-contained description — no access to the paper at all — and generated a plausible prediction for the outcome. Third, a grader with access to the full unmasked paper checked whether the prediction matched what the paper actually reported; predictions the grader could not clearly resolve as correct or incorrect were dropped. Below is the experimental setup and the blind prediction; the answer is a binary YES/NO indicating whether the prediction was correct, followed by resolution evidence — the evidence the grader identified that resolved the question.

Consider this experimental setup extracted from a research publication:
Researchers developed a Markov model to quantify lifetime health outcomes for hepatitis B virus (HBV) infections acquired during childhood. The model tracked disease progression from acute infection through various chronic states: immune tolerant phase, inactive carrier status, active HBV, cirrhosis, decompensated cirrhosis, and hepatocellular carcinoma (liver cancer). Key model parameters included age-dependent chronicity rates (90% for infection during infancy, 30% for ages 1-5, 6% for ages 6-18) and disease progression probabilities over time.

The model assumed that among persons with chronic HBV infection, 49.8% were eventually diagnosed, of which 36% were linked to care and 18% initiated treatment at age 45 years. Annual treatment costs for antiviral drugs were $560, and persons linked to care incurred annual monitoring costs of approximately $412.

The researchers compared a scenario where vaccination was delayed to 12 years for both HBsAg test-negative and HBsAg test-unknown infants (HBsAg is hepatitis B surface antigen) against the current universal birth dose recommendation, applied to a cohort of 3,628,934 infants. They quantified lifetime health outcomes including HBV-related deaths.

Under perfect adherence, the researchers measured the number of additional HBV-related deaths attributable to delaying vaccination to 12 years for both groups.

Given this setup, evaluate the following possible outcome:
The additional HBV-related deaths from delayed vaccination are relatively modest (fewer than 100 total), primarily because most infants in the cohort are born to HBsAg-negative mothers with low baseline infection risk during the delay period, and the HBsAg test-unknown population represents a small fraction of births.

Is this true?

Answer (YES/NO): NO